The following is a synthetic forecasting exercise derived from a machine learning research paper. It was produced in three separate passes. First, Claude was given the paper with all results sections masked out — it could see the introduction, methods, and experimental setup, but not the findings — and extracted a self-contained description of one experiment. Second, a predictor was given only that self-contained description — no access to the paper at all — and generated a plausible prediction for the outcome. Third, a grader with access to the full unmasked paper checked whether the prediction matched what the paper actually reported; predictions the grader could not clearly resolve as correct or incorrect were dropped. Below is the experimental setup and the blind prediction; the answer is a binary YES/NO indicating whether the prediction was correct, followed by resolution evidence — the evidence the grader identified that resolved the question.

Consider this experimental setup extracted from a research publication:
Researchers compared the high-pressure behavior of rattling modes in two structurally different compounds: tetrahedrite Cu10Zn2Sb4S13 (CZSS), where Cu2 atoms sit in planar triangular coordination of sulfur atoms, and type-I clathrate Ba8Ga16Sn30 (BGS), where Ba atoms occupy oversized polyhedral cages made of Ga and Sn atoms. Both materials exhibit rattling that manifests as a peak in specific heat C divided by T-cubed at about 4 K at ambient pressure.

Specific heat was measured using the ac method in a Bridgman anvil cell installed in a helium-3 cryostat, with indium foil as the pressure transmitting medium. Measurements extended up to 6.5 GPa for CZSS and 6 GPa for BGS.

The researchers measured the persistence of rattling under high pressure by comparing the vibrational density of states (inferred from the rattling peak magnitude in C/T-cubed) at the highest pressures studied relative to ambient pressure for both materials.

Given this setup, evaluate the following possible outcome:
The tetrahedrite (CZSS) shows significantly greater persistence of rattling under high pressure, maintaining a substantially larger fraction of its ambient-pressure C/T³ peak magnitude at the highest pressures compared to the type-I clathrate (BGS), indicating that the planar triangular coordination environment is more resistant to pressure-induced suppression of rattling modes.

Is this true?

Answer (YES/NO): NO